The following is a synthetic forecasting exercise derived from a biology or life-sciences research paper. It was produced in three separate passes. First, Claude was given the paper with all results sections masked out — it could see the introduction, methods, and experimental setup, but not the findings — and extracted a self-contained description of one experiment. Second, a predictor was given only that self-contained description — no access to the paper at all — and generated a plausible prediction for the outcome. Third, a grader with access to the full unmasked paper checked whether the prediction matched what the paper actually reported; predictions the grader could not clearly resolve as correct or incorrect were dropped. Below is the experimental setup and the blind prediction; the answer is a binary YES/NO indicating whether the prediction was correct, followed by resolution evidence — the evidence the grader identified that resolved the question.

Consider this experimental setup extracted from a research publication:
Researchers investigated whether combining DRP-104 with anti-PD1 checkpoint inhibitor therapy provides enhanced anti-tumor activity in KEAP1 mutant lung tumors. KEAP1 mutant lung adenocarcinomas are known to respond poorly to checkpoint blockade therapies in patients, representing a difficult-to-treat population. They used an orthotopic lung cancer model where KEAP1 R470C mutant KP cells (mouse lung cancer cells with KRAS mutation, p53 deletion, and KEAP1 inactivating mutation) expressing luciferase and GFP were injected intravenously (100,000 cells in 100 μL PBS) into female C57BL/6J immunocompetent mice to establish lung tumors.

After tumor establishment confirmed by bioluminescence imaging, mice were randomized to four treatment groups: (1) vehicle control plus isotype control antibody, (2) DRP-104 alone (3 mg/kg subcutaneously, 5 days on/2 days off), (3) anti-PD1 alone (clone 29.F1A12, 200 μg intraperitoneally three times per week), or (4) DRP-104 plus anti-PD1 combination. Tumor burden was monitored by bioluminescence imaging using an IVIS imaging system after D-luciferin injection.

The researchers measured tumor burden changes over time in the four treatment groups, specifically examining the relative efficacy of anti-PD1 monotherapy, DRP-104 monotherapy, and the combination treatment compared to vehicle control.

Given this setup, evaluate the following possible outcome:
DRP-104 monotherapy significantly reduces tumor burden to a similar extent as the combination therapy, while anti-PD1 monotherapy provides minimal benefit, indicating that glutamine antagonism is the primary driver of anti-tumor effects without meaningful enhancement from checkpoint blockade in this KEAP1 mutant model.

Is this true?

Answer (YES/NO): NO